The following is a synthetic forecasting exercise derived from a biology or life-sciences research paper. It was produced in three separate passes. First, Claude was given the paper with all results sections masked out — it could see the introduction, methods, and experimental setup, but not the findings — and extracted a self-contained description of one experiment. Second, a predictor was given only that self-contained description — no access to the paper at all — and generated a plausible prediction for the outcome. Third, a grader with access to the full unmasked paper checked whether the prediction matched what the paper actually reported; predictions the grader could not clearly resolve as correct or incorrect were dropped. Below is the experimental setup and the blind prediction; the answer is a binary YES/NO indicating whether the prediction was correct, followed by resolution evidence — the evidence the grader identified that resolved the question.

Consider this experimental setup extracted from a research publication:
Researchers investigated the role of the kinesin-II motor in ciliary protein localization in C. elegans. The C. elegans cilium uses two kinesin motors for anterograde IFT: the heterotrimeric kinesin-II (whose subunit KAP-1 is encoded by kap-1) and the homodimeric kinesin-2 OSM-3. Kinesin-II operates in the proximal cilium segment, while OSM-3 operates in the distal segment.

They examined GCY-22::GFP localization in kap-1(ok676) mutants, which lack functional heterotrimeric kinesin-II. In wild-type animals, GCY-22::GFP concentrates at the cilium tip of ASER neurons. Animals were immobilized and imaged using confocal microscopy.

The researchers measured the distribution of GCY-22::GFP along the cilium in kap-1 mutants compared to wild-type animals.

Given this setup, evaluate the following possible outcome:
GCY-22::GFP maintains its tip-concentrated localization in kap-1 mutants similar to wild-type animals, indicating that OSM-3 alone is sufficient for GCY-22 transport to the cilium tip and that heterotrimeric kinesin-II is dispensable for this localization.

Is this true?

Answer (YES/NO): YES